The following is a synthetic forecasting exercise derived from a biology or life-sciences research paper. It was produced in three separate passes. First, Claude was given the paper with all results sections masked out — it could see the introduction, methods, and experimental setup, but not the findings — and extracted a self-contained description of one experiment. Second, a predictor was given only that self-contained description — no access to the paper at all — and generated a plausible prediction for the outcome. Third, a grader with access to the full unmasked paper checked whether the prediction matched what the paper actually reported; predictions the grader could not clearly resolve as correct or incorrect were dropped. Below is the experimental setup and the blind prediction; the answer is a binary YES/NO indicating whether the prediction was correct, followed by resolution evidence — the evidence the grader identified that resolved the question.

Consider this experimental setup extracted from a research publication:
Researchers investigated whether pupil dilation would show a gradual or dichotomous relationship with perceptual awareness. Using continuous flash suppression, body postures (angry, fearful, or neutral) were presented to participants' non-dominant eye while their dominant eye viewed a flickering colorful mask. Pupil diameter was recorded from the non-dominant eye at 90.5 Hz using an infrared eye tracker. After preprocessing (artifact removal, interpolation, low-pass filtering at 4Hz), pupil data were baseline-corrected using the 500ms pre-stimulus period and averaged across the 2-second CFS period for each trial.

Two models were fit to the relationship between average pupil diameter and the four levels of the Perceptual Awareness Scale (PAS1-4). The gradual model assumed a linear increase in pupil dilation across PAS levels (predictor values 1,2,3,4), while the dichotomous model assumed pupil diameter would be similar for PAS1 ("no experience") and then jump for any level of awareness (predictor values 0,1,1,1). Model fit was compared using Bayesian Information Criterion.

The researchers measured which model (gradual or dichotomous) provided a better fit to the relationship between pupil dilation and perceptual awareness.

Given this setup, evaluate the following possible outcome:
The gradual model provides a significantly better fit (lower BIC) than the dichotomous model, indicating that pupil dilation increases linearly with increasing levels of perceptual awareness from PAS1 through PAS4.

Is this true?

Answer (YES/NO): NO